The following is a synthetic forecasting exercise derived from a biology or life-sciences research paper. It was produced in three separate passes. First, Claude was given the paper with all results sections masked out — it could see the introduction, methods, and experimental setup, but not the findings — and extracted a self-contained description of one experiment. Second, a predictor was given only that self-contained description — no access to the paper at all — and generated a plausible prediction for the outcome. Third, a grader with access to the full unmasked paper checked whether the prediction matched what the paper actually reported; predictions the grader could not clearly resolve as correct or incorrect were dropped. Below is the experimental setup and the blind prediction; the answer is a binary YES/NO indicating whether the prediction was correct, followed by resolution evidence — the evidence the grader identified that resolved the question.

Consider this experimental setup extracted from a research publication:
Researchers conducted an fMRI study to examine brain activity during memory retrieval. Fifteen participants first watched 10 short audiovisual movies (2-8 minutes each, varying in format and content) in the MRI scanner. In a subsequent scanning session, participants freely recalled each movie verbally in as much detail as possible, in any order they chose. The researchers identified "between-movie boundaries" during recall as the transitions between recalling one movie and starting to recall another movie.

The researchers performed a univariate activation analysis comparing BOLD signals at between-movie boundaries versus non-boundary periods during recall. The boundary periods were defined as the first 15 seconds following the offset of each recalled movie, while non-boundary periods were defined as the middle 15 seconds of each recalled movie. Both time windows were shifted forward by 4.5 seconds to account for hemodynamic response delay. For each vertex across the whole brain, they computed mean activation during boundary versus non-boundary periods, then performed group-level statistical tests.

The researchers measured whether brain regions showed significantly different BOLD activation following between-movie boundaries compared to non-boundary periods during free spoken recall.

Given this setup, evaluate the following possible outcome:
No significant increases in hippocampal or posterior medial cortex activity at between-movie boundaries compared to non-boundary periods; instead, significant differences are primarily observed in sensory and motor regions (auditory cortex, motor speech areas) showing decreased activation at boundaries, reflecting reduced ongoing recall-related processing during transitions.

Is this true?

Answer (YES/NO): YES